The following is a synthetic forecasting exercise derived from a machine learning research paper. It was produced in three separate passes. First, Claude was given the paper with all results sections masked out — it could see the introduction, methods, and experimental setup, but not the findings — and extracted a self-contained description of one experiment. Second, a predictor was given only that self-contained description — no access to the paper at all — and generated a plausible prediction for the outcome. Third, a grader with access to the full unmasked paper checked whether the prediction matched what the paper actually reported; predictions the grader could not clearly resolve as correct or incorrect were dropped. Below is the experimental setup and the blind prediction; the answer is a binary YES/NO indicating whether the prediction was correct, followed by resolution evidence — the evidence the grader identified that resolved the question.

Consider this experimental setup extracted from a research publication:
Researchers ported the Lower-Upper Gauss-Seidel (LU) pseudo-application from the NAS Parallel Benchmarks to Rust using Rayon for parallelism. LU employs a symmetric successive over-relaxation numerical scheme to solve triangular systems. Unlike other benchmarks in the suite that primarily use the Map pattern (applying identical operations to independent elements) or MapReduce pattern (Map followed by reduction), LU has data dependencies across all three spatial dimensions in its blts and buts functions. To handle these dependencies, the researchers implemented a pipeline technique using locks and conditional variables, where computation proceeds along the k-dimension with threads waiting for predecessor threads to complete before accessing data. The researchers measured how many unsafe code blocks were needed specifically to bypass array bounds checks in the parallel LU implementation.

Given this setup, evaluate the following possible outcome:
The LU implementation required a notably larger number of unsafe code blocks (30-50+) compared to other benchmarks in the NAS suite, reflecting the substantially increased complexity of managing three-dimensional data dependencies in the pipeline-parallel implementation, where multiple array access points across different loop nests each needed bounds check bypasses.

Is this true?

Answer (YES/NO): NO